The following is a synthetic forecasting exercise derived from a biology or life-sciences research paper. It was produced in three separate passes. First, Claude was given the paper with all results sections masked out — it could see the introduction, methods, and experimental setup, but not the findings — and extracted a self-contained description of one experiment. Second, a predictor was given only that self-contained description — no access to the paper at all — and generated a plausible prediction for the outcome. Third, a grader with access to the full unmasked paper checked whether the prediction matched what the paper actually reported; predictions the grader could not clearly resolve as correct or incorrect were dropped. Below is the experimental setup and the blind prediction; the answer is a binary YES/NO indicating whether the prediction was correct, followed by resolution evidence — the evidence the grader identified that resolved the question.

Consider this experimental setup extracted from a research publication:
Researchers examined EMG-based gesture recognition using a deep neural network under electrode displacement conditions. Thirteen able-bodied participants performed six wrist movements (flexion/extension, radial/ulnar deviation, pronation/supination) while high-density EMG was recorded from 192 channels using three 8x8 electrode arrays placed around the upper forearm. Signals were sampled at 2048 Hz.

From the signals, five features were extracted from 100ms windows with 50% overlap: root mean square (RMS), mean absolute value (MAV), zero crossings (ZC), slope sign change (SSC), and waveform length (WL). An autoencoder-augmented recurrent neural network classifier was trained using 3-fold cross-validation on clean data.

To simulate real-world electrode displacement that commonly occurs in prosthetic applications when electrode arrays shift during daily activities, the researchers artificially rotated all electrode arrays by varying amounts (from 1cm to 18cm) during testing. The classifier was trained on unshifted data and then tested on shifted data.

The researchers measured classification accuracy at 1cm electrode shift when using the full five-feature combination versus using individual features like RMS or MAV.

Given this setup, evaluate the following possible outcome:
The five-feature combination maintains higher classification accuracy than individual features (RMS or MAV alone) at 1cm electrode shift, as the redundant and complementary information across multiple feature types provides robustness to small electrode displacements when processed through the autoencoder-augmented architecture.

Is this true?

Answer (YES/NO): YES